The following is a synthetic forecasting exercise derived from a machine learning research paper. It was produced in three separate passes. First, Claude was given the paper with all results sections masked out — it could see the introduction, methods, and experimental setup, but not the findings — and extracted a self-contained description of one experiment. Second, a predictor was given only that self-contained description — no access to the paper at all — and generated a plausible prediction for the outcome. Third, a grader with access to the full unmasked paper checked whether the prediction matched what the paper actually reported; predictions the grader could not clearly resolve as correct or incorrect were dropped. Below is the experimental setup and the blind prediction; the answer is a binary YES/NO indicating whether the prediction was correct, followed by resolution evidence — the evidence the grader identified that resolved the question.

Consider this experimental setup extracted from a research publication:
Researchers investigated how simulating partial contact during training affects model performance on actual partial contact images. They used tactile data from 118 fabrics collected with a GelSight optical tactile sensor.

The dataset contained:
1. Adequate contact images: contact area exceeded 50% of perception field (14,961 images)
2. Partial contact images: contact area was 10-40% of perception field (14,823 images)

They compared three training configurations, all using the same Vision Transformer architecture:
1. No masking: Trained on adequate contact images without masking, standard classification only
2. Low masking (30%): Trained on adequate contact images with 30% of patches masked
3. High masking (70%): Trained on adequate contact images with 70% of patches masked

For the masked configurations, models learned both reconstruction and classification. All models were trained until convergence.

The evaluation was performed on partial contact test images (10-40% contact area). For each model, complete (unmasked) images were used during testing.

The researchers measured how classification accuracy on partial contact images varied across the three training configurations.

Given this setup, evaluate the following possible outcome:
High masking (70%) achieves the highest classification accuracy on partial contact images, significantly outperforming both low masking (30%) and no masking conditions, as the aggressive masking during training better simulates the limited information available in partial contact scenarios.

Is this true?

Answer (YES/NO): YES